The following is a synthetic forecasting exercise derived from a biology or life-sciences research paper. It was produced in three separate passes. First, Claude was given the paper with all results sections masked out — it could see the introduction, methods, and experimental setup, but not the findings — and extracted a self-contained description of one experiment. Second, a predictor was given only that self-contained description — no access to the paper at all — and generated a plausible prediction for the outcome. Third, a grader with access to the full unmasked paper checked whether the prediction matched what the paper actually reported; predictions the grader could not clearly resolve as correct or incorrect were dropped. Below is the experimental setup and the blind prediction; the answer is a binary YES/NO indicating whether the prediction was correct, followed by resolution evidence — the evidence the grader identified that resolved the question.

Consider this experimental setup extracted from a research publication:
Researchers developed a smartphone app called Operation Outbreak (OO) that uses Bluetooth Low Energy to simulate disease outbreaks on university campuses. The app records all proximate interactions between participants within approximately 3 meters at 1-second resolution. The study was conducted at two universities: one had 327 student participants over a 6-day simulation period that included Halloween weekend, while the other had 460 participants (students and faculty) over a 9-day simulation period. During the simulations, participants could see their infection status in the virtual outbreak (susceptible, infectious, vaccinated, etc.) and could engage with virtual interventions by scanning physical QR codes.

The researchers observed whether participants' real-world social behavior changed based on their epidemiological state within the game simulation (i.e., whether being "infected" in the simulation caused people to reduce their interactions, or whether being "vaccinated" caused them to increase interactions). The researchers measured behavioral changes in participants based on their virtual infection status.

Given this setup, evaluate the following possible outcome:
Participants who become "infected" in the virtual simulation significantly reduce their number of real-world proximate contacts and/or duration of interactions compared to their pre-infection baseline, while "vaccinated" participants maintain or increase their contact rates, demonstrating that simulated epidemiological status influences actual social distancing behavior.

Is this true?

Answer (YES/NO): NO